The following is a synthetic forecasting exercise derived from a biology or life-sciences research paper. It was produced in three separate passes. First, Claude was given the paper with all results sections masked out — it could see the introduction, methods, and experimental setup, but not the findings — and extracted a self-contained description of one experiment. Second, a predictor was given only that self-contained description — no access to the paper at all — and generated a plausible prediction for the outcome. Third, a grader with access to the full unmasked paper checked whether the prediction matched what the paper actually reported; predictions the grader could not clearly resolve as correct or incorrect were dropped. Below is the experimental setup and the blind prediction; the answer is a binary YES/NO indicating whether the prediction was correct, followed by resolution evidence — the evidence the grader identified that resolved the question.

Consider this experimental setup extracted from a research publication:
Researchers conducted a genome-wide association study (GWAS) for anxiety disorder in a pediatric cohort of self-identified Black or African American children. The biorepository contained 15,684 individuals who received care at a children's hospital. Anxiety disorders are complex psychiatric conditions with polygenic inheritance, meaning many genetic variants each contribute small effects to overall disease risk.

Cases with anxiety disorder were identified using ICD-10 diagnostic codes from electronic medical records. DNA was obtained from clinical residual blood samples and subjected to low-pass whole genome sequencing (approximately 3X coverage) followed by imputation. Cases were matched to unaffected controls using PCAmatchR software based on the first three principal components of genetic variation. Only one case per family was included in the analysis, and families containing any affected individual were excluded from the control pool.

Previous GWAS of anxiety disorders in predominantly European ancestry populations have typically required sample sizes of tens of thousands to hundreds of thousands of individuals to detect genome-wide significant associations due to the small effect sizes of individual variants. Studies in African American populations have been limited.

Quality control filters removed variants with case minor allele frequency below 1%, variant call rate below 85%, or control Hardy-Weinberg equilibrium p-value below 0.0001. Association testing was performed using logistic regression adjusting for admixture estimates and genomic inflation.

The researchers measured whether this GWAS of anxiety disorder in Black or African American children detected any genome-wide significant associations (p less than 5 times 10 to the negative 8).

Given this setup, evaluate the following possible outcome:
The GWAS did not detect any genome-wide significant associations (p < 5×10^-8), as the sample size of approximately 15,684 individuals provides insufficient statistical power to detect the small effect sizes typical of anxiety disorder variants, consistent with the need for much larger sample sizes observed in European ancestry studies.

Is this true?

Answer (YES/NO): NO